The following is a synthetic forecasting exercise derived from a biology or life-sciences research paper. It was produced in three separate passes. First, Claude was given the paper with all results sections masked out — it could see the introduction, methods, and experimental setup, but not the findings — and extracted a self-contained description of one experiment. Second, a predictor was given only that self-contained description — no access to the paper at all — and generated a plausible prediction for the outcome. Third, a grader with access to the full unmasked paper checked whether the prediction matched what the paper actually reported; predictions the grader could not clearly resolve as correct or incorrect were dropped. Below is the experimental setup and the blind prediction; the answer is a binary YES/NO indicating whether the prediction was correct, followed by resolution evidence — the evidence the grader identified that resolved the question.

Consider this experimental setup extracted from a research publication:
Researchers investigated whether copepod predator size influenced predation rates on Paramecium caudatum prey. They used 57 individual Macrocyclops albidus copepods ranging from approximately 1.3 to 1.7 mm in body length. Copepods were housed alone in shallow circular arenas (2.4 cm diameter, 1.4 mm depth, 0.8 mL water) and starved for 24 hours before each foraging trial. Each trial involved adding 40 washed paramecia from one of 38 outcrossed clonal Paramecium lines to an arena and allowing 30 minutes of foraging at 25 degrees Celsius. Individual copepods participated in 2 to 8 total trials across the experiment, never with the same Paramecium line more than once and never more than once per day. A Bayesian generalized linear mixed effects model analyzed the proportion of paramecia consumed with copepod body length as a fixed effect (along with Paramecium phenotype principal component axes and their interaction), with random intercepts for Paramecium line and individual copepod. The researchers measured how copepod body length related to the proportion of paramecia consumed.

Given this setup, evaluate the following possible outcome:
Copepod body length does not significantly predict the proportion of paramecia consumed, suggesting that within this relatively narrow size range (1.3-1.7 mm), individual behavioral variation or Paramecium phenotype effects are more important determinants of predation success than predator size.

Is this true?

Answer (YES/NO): YES